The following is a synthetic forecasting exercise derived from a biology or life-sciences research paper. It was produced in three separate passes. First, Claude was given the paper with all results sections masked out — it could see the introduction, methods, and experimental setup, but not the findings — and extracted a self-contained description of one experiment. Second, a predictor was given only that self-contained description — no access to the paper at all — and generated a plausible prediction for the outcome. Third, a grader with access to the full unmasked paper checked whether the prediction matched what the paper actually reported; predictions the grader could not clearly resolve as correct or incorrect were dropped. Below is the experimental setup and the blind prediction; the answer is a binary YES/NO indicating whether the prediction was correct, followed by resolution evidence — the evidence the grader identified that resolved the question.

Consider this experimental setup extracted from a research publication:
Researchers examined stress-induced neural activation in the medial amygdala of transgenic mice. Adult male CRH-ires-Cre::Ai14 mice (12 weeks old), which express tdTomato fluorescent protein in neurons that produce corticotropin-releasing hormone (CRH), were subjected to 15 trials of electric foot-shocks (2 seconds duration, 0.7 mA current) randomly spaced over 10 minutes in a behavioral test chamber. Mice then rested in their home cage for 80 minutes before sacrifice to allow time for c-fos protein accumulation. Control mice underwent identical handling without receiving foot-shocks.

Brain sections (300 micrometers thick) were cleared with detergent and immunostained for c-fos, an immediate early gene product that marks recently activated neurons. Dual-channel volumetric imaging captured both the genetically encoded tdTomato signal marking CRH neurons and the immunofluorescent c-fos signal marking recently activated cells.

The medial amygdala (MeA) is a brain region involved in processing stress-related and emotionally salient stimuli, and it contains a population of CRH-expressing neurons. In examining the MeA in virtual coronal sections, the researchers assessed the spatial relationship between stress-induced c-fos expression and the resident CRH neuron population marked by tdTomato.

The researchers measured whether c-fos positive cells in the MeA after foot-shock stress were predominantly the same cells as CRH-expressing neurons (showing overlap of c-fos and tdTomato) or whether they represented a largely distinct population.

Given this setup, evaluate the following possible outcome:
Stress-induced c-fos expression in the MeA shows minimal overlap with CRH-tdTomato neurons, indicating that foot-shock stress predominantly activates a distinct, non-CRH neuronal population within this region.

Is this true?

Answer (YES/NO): YES